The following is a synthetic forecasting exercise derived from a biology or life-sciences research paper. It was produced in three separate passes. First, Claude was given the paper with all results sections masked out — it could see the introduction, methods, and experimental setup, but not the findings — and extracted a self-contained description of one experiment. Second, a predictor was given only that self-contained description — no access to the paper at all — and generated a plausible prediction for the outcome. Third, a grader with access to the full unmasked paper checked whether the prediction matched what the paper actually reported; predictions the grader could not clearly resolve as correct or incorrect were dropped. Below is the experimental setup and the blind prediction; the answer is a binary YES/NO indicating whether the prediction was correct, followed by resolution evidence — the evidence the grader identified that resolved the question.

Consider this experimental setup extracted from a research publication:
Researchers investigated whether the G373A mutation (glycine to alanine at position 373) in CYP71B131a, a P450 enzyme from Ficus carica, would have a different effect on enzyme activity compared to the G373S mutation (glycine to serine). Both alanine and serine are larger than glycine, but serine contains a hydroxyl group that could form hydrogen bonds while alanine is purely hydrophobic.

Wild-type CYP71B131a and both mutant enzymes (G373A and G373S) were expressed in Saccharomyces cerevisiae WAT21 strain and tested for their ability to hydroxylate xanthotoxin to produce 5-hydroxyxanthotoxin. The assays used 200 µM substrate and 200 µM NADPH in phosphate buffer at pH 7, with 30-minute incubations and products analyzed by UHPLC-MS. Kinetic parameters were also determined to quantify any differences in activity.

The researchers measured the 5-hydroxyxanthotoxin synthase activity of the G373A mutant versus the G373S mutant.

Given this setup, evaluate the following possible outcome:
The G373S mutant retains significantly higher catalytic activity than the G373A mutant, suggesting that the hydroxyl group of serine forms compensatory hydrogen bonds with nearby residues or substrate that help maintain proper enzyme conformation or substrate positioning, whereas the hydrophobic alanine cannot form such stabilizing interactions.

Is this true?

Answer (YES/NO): NO